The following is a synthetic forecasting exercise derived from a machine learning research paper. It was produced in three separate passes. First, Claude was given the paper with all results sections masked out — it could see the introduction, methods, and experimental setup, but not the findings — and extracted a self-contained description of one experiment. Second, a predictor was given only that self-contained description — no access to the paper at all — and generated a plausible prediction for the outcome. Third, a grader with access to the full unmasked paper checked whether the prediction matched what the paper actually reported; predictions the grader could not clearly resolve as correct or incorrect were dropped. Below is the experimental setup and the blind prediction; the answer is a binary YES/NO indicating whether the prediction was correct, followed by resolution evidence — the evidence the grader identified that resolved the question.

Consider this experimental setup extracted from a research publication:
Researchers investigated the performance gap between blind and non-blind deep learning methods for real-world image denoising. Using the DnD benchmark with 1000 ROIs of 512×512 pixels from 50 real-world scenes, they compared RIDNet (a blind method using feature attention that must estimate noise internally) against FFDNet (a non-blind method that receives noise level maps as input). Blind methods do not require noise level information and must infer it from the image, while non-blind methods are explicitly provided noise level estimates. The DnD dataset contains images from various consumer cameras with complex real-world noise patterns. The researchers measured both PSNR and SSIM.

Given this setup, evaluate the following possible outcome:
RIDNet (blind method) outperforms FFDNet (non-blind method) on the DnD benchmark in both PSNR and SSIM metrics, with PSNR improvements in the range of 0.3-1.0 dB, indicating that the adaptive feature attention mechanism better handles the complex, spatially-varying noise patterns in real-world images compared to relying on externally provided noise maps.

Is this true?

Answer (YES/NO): NO